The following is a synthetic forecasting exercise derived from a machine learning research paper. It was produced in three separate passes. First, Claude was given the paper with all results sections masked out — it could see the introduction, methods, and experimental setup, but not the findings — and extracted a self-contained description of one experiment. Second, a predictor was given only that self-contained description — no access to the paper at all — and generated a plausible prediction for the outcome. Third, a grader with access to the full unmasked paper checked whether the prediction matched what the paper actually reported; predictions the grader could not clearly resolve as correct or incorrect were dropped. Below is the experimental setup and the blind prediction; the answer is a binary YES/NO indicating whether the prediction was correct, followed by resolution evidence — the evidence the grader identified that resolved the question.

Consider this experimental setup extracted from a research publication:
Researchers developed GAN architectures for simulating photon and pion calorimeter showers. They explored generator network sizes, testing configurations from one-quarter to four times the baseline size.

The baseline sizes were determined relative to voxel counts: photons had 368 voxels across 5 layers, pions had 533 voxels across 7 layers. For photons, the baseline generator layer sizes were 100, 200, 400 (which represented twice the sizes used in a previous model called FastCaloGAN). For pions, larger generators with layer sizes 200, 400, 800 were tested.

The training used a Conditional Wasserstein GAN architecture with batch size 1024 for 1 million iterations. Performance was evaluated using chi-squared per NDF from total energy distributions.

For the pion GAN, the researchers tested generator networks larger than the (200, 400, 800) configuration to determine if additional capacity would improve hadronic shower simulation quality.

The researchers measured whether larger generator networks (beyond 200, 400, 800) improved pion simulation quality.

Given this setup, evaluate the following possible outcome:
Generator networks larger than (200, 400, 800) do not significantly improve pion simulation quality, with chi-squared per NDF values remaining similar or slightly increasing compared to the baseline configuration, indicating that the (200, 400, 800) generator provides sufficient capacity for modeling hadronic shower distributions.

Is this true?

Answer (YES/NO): YES